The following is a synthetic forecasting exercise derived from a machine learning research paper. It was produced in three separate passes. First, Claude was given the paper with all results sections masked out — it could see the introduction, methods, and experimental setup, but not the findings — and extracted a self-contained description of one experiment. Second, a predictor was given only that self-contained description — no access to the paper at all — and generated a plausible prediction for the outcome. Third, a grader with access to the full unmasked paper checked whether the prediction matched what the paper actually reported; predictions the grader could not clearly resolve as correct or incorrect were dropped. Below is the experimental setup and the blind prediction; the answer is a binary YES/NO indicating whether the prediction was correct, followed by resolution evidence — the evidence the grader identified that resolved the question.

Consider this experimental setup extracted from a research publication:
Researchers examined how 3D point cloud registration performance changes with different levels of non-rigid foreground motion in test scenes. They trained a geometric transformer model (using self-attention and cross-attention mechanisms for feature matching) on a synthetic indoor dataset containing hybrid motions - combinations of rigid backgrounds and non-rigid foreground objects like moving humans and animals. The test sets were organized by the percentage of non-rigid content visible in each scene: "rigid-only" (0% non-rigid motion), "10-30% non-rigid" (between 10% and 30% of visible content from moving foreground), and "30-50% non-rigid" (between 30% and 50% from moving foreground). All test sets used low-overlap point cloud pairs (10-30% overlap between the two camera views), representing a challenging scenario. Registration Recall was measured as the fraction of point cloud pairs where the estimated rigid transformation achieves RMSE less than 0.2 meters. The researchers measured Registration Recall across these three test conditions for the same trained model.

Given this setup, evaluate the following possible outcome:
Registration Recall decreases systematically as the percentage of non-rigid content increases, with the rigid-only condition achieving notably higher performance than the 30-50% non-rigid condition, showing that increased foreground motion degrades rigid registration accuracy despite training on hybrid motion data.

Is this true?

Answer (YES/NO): YES